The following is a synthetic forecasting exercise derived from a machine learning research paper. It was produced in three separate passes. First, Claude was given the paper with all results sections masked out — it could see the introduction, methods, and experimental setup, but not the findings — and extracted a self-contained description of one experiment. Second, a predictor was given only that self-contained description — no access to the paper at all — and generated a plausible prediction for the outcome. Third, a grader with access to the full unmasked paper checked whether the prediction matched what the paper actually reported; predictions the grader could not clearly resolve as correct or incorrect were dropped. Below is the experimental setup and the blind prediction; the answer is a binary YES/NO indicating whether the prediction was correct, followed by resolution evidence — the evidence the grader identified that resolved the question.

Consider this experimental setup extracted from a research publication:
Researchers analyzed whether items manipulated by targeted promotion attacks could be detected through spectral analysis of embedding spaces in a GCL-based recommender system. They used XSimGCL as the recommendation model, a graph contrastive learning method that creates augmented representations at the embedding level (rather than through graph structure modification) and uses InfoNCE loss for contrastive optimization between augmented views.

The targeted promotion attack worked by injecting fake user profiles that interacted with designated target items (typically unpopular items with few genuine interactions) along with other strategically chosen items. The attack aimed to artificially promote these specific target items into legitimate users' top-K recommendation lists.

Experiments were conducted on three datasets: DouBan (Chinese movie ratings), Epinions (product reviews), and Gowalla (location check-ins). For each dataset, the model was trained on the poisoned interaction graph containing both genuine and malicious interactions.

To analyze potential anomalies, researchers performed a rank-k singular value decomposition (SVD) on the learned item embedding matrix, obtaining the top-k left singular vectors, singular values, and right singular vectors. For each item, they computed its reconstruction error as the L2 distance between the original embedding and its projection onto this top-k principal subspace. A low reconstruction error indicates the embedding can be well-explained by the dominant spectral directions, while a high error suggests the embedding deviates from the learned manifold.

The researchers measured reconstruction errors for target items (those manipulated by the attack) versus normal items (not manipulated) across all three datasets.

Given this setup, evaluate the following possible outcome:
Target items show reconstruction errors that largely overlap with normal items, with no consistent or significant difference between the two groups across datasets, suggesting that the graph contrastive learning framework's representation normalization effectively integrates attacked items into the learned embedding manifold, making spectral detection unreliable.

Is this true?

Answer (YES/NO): NO